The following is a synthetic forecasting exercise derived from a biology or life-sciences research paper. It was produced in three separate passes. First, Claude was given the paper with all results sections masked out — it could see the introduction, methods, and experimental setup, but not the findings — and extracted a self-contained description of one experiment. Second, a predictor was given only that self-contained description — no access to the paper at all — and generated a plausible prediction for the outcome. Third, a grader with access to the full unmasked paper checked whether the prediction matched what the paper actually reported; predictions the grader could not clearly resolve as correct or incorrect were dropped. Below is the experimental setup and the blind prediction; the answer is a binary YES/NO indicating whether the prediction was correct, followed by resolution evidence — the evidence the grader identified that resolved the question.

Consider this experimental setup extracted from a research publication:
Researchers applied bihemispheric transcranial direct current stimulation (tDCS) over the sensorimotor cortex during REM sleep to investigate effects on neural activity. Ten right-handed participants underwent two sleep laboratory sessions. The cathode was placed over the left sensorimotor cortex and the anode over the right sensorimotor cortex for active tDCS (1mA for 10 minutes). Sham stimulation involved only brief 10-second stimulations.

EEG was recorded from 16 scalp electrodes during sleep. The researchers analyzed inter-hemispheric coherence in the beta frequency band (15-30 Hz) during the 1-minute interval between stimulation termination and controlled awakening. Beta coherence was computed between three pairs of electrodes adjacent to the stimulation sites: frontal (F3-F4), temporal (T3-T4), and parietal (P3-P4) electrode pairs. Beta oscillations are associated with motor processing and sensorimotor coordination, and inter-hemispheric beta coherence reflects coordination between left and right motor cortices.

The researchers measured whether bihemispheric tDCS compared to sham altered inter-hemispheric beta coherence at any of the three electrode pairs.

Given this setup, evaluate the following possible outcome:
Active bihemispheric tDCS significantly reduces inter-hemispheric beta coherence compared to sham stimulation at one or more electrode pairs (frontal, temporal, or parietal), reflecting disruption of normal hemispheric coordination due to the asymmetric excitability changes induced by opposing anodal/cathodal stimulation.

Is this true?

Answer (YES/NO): YES